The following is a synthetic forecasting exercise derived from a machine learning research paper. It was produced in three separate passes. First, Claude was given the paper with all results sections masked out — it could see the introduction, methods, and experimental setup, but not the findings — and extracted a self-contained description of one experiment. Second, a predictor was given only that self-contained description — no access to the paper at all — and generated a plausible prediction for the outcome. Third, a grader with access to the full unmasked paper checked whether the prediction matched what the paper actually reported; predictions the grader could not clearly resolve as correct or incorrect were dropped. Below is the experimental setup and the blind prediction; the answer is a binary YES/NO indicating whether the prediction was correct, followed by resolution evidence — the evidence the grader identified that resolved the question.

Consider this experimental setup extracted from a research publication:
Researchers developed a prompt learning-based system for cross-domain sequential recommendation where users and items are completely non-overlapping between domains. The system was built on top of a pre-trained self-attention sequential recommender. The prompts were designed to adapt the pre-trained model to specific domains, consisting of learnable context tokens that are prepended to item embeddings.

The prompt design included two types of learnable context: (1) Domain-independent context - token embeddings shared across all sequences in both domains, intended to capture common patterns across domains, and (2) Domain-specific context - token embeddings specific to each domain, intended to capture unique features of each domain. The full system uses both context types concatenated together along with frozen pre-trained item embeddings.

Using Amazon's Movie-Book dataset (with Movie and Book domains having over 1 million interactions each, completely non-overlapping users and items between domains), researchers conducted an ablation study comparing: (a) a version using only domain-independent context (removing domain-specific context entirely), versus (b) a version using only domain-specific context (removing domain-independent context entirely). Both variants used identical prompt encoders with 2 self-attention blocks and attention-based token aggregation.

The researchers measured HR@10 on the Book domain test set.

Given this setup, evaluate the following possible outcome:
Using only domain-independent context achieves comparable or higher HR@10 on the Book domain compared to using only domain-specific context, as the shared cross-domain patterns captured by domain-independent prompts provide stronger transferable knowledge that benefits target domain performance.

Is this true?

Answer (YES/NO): YES